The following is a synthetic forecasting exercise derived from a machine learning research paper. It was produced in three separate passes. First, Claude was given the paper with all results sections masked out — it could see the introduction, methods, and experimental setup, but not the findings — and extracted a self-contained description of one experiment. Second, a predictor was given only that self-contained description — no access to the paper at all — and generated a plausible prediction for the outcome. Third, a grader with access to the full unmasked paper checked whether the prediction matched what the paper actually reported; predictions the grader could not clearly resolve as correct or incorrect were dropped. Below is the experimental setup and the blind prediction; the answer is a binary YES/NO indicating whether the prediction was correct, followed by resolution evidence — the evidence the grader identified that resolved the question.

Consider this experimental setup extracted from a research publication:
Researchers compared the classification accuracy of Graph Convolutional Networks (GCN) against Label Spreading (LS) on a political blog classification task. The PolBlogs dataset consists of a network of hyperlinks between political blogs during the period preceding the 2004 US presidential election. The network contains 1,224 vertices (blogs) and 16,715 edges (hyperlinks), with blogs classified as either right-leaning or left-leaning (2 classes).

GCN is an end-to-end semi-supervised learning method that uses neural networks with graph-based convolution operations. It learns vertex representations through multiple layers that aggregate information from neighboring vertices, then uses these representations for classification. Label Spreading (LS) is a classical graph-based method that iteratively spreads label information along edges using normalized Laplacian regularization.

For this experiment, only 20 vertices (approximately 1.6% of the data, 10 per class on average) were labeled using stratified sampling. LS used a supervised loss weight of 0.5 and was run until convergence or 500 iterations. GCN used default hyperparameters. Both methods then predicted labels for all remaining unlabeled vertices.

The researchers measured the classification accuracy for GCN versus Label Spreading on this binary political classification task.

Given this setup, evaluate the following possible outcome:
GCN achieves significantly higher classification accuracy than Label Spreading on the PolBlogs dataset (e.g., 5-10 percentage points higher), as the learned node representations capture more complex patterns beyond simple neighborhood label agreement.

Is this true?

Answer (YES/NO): NO